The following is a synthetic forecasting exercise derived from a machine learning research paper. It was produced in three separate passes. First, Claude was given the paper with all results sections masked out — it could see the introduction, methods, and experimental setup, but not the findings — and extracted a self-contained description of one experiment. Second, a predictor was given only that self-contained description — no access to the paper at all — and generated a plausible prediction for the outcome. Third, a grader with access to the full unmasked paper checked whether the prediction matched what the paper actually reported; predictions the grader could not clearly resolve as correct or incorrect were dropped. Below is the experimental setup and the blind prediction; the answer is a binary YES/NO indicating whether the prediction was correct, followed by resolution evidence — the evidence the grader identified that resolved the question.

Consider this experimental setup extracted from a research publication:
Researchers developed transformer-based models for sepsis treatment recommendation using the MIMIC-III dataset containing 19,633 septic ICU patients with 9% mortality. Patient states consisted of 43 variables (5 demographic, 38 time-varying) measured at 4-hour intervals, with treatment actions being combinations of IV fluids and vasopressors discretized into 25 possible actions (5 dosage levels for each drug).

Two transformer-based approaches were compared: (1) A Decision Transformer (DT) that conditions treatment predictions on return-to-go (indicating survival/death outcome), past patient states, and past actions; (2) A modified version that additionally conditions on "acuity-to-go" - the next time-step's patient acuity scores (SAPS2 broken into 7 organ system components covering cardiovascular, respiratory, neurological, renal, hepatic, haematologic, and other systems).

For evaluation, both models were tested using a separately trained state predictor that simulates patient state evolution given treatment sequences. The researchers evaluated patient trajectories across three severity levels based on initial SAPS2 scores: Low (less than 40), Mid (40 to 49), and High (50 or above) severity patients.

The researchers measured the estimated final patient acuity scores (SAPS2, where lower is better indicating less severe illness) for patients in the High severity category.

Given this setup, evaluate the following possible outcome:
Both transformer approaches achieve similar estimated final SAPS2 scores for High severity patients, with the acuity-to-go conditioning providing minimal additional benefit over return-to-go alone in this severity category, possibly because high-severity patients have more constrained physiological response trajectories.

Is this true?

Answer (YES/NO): NO